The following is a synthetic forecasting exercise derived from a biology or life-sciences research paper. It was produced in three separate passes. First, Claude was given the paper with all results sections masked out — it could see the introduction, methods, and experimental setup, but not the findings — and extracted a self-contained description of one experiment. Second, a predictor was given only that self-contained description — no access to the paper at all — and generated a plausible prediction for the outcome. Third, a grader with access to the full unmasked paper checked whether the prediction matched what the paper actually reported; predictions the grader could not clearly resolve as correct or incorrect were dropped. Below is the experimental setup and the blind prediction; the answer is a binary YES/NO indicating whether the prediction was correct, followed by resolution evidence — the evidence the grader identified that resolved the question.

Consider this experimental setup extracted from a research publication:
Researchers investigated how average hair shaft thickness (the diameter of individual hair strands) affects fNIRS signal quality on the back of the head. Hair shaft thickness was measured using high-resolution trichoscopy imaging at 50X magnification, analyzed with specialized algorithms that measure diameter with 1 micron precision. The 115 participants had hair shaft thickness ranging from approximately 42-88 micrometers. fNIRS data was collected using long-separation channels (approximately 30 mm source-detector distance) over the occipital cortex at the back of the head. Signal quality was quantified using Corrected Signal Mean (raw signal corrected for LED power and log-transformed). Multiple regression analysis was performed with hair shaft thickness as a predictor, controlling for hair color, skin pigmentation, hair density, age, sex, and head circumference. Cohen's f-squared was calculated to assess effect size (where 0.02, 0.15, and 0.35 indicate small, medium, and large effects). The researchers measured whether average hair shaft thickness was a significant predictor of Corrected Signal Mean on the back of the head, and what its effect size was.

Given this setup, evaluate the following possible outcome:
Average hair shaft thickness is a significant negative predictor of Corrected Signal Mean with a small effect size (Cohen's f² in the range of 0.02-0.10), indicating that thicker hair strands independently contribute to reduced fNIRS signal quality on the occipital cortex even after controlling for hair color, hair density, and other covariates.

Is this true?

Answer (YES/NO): YES